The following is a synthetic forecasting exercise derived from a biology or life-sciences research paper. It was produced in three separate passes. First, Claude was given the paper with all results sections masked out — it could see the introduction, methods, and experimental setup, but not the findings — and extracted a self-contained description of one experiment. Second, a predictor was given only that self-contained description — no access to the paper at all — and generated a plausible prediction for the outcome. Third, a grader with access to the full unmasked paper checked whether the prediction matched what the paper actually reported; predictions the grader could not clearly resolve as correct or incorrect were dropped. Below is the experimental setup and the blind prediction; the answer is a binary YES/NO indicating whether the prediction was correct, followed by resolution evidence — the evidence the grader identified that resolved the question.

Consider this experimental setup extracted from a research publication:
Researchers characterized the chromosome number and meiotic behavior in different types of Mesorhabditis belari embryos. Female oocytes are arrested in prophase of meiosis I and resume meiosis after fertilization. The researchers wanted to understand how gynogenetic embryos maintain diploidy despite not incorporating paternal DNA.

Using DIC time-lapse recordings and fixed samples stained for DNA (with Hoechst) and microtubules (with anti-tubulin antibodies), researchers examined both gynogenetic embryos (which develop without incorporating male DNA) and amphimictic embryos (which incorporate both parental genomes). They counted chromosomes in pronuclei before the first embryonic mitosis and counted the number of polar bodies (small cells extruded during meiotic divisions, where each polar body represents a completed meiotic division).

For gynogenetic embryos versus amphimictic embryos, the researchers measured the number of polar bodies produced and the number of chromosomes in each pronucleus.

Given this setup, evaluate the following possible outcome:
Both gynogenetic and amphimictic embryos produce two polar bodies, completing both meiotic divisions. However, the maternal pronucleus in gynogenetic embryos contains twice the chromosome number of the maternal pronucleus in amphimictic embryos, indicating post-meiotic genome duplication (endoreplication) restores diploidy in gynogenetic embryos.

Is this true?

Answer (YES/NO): NO